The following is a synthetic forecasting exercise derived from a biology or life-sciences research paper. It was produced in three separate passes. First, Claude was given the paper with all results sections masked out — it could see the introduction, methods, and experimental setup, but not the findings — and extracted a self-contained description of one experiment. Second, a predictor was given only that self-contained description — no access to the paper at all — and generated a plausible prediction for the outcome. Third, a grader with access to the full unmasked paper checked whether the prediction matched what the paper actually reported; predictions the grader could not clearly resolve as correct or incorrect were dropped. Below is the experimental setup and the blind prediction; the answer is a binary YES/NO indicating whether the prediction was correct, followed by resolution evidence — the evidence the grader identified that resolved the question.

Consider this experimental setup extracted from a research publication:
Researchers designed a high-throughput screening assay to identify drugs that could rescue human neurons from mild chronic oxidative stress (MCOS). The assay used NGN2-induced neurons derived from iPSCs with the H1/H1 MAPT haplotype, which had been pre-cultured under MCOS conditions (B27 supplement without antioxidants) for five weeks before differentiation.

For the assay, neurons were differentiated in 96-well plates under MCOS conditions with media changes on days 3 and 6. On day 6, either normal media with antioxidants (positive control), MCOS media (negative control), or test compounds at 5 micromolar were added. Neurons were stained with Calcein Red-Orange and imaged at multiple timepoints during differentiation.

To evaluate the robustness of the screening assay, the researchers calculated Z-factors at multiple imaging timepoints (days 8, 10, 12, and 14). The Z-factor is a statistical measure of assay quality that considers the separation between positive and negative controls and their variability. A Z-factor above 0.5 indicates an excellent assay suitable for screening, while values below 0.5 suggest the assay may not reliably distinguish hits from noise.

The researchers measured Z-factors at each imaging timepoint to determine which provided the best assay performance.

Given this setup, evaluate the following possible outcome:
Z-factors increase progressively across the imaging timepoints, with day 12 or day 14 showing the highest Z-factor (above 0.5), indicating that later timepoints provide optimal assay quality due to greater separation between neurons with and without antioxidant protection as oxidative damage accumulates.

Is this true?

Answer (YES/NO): NO